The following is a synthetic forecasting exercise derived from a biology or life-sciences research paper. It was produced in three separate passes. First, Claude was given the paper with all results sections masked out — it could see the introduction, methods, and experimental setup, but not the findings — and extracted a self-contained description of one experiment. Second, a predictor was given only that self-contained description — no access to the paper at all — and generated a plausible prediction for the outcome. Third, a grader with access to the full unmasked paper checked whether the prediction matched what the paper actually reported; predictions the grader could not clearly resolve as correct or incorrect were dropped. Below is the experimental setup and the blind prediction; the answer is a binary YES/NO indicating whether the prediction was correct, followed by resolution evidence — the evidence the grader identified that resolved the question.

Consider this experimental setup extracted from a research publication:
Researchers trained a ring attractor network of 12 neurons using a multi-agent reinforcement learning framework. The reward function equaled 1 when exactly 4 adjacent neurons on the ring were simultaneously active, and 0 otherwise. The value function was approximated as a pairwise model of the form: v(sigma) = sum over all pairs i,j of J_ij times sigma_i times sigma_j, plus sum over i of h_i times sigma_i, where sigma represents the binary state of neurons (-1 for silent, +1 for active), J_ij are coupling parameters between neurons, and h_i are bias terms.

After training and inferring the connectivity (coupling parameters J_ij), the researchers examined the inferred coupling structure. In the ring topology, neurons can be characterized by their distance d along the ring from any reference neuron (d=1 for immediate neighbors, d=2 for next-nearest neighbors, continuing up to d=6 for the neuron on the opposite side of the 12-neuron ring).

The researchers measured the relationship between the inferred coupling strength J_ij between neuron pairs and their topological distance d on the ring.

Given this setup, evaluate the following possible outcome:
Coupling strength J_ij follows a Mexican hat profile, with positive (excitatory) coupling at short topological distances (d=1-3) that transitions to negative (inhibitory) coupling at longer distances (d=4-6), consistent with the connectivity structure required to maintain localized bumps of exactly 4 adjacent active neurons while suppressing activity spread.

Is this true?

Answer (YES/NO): YES